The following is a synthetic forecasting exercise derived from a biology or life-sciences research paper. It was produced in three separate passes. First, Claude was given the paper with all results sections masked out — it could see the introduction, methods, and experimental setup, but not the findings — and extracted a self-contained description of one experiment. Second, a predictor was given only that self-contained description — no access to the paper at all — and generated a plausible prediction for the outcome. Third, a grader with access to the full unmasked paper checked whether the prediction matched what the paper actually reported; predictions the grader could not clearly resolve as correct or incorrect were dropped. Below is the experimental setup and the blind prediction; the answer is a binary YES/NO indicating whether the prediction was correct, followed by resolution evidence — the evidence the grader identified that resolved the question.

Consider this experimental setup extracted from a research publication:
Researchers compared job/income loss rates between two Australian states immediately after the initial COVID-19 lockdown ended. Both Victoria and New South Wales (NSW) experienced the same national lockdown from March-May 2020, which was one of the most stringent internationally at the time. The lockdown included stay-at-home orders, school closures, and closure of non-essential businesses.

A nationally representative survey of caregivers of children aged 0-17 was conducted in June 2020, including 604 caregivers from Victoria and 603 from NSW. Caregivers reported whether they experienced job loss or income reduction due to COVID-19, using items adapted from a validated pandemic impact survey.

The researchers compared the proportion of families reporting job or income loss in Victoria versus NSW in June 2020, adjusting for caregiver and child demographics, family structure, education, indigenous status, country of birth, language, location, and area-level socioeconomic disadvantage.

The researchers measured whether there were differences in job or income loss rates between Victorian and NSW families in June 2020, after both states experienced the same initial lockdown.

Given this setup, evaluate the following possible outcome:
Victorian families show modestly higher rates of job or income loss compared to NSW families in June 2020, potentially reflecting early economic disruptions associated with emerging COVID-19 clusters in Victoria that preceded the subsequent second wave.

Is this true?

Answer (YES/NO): NO